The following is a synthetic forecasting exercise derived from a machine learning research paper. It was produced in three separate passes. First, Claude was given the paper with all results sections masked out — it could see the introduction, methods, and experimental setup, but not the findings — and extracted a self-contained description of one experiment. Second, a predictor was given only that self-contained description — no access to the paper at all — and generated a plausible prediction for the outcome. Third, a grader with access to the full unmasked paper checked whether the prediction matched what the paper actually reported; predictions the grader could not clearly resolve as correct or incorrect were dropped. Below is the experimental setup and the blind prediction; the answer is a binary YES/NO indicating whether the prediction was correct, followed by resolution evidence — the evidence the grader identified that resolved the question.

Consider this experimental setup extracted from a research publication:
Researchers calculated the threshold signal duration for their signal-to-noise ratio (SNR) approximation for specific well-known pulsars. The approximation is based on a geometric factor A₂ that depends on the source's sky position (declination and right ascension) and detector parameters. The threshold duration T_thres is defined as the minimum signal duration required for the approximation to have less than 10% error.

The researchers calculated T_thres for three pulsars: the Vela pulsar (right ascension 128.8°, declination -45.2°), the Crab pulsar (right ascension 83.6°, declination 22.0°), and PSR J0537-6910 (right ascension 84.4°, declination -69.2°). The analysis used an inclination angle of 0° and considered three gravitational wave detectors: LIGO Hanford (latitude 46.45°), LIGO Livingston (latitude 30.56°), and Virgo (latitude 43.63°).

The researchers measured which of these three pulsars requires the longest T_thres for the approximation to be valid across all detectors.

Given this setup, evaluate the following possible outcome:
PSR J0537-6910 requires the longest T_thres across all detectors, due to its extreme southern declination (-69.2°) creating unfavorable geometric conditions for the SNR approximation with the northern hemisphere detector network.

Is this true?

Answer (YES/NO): NO